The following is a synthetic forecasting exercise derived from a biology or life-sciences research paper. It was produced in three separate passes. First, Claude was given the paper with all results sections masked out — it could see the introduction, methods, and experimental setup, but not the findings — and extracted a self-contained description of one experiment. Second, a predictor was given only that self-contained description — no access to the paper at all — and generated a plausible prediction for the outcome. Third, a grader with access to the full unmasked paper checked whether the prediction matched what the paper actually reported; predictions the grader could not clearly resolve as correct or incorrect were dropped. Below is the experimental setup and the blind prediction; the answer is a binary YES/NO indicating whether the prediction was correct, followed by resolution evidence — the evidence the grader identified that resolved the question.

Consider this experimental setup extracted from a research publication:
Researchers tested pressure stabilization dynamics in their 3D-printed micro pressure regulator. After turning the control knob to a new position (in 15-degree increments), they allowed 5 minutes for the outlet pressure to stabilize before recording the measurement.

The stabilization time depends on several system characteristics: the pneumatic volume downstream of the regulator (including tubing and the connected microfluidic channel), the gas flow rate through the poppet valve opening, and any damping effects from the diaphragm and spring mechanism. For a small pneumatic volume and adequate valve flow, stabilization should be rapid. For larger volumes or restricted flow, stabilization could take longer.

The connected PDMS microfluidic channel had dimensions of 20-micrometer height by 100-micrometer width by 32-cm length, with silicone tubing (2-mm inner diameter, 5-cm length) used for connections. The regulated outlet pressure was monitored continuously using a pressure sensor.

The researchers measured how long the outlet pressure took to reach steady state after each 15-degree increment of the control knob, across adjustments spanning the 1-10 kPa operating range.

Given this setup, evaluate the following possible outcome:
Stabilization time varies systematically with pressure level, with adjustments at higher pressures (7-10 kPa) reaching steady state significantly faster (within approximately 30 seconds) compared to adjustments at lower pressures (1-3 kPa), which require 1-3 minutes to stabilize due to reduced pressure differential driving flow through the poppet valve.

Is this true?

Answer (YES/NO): NO